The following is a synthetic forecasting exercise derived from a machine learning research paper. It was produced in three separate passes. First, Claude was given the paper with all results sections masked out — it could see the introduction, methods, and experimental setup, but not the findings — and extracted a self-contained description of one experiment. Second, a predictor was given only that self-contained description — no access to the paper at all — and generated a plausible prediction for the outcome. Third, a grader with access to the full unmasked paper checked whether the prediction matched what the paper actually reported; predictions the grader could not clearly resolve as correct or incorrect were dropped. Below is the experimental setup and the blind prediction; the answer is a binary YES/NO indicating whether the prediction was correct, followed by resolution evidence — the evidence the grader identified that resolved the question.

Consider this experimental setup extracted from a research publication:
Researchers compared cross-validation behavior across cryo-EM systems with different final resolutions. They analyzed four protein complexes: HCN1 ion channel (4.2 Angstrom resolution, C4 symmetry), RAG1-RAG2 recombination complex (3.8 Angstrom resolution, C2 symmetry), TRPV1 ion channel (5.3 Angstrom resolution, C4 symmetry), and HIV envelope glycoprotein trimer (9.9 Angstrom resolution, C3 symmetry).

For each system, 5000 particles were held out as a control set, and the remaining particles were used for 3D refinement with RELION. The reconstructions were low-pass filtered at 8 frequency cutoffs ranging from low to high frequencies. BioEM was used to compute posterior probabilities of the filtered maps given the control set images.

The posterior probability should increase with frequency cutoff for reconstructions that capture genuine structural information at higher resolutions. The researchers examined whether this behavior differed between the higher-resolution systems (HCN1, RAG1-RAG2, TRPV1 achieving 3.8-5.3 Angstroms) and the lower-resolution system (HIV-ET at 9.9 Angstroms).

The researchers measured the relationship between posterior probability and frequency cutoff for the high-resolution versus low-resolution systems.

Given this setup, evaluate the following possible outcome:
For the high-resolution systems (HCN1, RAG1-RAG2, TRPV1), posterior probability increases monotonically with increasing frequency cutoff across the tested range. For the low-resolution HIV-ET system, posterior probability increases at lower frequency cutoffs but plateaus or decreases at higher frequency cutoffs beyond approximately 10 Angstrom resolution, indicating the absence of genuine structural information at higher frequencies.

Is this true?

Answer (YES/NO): NO